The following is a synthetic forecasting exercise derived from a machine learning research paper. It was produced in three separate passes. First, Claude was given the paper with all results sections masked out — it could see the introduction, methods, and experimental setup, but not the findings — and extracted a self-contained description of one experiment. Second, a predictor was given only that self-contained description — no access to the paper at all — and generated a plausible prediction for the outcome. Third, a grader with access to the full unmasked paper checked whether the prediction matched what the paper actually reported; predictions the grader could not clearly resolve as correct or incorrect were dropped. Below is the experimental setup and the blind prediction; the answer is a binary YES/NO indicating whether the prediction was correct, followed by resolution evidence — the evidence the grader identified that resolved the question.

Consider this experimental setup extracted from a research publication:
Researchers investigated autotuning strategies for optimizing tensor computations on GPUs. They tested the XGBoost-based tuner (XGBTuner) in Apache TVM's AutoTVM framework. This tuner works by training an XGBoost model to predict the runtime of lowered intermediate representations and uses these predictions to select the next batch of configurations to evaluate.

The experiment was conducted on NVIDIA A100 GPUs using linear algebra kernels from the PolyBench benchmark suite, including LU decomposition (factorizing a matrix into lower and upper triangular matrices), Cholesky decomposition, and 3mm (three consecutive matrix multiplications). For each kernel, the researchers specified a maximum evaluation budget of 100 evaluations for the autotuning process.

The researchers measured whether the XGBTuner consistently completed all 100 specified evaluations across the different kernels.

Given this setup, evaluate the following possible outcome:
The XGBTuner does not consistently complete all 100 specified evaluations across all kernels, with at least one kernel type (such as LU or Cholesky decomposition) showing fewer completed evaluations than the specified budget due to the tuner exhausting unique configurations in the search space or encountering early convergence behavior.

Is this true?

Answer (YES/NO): YES